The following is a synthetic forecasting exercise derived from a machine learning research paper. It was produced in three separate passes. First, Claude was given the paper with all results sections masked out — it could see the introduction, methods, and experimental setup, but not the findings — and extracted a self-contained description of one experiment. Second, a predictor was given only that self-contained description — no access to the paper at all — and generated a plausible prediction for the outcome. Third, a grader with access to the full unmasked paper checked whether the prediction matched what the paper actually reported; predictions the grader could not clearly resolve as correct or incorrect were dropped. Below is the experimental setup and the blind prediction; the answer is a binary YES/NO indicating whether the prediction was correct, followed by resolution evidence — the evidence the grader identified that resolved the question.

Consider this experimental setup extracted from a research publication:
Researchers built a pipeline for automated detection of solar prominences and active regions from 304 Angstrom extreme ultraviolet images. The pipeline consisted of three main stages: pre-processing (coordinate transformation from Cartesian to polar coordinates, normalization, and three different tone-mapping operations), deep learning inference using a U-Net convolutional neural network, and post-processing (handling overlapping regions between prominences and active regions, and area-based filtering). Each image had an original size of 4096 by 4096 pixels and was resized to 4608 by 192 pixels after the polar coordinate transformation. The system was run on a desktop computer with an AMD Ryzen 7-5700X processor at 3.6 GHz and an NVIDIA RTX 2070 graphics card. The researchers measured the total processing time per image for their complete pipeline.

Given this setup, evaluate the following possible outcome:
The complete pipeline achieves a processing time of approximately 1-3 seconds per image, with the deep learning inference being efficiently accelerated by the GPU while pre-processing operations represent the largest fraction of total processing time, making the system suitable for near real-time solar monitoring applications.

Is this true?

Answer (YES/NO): NO